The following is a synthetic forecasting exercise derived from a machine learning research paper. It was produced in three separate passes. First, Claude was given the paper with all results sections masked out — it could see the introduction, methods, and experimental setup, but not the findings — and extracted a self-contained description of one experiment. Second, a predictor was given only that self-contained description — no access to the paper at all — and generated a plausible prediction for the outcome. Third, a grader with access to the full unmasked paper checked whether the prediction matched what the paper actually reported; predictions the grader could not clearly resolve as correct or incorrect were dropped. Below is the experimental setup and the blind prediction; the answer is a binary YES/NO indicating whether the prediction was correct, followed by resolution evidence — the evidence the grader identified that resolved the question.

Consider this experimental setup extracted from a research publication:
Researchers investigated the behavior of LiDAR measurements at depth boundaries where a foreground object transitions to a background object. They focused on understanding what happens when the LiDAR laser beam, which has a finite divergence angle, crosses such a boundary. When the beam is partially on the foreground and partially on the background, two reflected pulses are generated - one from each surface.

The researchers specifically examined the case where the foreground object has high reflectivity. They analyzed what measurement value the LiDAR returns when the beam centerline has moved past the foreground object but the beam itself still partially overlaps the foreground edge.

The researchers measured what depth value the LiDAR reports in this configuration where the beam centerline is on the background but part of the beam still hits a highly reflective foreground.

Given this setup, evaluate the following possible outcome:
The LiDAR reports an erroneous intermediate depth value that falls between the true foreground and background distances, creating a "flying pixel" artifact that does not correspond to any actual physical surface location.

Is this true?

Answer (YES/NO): NO